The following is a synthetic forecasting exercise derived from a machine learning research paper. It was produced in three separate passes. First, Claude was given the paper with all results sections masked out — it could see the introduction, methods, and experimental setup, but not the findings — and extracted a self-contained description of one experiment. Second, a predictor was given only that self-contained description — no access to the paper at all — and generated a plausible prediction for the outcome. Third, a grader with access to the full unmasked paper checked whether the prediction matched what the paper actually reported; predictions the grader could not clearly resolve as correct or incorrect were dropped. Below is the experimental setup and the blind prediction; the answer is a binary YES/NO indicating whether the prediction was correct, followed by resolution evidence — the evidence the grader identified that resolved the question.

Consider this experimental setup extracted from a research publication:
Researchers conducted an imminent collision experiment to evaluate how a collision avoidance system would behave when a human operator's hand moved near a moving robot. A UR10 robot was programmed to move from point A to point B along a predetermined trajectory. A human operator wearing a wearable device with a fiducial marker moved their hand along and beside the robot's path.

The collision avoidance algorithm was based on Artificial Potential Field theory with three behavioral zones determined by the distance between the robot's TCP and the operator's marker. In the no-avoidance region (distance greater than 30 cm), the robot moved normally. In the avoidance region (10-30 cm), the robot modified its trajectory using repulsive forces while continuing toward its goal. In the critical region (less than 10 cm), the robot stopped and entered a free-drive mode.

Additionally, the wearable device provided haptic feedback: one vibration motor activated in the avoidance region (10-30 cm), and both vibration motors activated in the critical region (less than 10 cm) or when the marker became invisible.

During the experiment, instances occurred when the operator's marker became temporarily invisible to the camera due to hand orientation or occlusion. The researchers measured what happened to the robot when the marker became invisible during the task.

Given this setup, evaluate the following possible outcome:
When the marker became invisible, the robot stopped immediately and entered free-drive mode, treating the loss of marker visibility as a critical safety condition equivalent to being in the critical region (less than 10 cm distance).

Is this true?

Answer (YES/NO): YES